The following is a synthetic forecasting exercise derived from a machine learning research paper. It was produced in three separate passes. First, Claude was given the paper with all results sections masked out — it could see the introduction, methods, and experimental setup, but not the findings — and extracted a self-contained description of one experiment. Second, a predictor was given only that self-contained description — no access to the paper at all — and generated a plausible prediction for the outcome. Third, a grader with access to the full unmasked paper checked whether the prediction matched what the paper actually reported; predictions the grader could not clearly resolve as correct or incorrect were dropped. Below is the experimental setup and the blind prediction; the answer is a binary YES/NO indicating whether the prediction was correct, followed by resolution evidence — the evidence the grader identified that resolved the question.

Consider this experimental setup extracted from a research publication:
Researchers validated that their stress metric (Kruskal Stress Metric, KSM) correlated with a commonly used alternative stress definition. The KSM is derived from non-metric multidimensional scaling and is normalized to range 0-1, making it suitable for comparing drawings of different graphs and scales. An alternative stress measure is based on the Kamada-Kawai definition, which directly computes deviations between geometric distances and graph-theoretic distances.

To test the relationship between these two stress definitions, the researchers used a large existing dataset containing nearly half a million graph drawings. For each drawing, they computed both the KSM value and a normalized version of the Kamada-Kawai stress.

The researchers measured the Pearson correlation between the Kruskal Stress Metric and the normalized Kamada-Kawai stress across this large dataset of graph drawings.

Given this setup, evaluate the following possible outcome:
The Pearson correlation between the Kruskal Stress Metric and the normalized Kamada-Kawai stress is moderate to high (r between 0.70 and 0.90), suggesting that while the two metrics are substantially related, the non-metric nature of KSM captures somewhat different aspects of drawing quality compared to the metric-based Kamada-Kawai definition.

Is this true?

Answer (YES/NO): YES